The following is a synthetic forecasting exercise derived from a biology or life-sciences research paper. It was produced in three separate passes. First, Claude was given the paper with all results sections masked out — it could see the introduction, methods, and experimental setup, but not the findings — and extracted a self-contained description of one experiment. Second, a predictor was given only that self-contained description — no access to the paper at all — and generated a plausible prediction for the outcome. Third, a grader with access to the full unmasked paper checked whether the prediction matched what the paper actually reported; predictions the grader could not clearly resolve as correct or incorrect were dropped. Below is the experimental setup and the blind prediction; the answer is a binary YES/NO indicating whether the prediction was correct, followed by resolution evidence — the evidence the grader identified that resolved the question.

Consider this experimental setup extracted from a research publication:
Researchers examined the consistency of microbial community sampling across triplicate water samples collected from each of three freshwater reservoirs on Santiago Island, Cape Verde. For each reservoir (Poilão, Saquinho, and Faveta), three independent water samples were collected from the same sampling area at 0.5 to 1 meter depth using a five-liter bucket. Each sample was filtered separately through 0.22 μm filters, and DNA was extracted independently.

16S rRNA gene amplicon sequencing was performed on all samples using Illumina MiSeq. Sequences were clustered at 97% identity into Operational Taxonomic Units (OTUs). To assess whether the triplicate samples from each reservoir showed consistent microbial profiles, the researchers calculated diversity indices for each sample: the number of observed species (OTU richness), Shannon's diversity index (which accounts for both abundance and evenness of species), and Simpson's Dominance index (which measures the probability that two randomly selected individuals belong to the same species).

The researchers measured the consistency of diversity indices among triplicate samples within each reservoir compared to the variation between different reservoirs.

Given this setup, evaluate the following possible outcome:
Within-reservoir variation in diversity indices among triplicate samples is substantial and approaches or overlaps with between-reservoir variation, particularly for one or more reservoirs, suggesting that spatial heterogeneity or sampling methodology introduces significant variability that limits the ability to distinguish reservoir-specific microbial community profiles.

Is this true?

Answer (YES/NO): NO